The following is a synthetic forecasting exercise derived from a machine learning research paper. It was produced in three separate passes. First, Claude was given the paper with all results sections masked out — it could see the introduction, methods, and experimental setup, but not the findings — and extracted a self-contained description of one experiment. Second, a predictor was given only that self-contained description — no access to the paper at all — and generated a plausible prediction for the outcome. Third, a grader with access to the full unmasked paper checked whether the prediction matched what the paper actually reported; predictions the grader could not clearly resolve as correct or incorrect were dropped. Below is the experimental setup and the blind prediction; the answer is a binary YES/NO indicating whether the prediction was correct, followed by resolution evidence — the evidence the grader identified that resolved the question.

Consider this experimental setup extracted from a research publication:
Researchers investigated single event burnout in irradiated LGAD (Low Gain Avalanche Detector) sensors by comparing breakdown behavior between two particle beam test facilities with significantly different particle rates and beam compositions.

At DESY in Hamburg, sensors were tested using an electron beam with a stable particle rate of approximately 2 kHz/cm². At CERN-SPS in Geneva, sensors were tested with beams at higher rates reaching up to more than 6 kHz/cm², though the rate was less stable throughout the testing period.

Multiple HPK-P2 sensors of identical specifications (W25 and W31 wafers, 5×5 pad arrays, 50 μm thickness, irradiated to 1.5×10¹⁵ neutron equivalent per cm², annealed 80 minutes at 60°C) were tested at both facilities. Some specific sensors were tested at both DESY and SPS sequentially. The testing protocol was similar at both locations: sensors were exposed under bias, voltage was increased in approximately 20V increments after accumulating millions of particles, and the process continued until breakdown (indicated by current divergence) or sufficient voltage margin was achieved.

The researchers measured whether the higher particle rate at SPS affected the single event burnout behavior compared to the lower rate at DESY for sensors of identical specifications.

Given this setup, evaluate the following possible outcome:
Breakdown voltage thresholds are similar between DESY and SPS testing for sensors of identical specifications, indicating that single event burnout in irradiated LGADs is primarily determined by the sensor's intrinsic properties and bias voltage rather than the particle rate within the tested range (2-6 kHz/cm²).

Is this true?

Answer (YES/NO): YES